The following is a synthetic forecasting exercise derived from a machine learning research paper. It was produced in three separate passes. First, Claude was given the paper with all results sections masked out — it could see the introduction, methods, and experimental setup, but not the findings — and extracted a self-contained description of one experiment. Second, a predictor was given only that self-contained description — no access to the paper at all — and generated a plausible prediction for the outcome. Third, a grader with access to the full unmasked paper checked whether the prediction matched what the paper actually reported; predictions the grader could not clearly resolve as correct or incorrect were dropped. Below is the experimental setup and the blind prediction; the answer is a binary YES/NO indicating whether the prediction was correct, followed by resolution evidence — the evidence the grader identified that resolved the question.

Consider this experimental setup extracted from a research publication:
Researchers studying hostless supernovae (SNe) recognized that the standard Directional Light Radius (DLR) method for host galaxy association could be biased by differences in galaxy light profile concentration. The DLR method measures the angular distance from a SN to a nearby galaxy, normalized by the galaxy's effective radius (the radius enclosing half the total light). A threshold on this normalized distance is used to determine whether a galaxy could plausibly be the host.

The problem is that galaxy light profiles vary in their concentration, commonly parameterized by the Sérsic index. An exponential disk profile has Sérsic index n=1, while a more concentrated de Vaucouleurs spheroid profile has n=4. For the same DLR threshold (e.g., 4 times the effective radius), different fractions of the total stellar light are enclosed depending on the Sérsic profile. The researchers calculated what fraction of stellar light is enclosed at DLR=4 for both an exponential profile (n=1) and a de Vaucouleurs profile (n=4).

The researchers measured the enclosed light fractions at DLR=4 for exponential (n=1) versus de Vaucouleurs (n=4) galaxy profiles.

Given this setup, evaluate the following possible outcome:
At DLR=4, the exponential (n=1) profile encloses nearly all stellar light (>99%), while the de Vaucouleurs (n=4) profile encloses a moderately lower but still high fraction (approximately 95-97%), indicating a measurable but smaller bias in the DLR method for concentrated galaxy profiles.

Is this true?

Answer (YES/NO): NO